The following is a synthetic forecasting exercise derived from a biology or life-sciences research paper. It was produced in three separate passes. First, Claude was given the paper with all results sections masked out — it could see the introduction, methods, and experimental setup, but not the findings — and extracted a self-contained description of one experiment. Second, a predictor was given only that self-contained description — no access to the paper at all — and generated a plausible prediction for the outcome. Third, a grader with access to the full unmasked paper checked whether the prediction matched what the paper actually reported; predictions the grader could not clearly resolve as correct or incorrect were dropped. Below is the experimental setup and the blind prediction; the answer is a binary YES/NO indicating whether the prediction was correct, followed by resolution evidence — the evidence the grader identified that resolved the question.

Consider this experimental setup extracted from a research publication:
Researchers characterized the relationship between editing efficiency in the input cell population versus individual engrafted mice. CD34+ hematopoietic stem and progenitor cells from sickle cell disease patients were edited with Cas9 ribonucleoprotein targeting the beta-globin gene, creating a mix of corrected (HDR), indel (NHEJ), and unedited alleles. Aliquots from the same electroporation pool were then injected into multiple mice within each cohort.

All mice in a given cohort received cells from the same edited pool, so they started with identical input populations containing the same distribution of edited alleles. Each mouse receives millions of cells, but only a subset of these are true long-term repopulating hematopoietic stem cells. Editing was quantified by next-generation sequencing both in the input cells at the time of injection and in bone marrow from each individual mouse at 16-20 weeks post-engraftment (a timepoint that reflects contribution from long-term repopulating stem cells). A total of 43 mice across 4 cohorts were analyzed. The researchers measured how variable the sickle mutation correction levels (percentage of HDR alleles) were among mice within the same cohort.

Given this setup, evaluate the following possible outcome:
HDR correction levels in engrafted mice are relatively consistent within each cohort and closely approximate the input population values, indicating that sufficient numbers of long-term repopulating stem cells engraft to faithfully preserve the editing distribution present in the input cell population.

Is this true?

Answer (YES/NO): NO